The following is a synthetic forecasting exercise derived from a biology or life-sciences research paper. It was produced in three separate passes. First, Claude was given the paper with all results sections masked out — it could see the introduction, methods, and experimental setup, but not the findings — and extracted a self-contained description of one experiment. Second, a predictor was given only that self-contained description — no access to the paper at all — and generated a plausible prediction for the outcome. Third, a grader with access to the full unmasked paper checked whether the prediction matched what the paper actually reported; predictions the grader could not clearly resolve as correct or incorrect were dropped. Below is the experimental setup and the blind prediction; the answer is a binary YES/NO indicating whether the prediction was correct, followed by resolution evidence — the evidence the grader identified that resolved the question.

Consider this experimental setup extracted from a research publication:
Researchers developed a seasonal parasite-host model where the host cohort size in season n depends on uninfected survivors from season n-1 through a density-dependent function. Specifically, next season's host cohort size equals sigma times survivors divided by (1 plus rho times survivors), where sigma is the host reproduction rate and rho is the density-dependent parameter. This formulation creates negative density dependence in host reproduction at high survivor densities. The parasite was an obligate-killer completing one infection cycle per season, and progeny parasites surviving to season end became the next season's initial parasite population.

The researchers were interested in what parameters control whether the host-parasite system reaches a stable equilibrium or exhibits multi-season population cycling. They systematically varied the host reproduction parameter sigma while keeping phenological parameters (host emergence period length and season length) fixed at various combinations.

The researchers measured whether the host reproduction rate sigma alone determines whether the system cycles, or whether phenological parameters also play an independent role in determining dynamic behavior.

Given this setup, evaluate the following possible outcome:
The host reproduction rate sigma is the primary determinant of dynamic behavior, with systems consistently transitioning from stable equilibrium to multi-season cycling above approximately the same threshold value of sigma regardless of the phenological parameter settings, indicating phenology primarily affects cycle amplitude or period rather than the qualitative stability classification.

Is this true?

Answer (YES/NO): NO